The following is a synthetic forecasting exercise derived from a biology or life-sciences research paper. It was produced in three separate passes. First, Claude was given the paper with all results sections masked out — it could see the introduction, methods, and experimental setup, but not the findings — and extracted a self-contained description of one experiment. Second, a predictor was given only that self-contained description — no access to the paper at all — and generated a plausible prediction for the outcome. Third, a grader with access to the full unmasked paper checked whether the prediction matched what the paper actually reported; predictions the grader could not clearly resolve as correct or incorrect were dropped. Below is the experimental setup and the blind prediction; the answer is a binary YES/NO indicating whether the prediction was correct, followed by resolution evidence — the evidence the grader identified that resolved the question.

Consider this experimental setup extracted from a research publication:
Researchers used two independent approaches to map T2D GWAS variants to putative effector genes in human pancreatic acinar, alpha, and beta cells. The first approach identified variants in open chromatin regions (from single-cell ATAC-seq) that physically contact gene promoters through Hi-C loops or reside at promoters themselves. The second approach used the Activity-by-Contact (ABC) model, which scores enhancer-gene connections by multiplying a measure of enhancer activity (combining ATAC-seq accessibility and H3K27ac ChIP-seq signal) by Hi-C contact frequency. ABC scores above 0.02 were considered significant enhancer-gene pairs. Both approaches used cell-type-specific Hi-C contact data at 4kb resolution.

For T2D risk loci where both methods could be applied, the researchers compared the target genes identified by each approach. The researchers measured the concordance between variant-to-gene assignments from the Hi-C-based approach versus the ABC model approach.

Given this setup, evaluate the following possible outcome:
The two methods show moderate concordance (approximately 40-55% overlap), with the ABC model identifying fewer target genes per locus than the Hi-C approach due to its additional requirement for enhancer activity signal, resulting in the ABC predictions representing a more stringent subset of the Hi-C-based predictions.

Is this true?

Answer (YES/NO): NO